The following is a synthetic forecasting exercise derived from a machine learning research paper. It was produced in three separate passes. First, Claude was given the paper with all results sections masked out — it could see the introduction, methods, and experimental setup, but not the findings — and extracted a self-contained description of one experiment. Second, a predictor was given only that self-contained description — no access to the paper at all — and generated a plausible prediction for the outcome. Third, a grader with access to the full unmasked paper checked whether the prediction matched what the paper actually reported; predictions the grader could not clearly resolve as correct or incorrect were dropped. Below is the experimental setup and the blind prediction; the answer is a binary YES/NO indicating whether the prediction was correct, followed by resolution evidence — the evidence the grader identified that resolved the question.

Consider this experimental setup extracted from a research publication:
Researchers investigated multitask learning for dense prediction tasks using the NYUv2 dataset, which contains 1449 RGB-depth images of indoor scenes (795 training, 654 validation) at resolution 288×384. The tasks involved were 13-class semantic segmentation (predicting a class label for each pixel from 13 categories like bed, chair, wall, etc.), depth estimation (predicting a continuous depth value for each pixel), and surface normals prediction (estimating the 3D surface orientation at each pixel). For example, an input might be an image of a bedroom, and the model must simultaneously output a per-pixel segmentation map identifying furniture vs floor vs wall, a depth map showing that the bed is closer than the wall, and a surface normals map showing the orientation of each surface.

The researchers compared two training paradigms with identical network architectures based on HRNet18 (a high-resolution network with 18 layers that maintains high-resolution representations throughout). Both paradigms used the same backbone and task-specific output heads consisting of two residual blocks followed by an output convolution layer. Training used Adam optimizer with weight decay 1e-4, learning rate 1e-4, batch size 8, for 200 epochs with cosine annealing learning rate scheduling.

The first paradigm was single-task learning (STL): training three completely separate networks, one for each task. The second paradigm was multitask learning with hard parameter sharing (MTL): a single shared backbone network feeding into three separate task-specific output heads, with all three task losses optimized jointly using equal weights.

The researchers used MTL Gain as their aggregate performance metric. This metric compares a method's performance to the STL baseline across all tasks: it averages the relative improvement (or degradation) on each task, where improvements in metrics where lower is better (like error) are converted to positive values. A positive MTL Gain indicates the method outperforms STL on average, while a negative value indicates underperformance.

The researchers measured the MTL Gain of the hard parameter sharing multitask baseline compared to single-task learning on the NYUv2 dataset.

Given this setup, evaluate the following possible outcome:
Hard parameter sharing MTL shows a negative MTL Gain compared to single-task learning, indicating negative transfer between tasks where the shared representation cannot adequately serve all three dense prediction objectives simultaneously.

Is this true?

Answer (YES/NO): YES